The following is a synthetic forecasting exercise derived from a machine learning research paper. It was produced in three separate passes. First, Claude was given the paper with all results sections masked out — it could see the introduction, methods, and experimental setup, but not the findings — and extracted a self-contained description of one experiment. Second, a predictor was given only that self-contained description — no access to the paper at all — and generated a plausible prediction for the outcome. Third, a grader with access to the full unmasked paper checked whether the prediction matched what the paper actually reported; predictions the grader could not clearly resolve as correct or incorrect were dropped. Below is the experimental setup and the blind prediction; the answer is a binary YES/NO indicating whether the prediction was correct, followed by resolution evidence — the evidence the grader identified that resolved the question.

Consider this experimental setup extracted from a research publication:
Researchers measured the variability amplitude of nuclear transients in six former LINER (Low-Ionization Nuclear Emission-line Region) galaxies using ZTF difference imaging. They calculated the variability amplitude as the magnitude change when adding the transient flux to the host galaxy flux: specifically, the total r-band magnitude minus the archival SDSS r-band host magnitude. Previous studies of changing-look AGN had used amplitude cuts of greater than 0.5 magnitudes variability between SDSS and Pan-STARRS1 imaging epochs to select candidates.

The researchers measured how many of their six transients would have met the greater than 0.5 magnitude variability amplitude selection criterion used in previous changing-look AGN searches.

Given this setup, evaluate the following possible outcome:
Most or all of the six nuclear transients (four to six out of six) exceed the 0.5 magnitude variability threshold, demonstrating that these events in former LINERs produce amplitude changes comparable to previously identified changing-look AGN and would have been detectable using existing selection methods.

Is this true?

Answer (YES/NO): NO